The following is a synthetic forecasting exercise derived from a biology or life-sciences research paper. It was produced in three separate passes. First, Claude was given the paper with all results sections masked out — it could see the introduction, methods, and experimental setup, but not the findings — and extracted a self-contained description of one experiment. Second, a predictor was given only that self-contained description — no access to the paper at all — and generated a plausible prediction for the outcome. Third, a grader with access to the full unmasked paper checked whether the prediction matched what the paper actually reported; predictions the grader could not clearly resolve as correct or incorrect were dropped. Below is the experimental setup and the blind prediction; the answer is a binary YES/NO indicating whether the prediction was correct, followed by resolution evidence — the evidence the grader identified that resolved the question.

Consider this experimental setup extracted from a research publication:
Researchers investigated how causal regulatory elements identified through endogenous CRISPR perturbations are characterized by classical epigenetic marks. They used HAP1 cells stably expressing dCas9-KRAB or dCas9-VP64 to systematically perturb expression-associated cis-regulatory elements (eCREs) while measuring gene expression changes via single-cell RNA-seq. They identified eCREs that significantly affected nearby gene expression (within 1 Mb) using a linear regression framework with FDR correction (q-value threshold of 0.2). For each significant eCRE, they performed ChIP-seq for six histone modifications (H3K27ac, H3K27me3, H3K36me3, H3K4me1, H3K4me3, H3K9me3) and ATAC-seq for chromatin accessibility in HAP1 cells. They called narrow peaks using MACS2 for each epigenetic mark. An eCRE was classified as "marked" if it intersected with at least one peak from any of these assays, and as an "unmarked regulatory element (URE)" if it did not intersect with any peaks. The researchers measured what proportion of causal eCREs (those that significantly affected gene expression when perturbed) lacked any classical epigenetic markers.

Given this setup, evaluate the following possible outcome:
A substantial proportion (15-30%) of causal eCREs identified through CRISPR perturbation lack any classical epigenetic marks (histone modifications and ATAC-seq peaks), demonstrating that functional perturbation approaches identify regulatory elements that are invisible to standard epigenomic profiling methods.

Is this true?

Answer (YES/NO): NO